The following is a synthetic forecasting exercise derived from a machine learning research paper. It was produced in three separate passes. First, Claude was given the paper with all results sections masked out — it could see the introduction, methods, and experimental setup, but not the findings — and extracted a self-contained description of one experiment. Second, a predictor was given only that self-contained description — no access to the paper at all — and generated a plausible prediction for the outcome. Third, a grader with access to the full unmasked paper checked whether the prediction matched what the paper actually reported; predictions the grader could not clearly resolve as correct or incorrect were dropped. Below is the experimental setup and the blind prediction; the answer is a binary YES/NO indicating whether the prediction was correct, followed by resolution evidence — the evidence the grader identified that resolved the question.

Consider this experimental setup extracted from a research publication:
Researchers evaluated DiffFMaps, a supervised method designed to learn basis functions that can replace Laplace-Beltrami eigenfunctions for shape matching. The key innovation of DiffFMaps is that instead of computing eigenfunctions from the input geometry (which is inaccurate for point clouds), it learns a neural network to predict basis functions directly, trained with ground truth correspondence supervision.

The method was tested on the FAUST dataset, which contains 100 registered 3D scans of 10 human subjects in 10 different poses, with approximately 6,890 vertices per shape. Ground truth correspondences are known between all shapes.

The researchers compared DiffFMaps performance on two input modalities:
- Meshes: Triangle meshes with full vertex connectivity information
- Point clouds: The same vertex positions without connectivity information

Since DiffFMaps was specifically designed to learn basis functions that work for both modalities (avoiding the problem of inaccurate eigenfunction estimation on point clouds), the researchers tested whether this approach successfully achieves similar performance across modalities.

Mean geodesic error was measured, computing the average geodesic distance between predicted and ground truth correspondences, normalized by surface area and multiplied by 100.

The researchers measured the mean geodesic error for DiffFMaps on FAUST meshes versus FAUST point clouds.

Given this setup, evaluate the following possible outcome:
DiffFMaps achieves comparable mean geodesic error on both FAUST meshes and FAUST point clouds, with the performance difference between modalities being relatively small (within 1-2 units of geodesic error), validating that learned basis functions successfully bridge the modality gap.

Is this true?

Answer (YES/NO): YES